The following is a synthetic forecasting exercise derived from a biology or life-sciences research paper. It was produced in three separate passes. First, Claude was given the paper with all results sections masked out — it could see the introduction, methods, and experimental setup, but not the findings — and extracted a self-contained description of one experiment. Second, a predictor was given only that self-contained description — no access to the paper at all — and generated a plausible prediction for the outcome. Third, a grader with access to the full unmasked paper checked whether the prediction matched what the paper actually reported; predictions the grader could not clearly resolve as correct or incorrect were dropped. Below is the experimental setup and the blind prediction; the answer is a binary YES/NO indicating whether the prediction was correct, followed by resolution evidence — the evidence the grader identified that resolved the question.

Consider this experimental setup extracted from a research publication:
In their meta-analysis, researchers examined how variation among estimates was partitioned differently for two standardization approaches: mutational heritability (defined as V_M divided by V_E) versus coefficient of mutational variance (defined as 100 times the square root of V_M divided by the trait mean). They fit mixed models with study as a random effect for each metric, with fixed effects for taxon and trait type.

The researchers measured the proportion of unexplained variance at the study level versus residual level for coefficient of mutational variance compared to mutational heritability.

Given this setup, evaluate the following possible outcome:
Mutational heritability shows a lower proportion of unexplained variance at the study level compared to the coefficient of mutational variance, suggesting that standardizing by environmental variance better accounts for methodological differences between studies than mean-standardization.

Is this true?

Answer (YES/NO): YES